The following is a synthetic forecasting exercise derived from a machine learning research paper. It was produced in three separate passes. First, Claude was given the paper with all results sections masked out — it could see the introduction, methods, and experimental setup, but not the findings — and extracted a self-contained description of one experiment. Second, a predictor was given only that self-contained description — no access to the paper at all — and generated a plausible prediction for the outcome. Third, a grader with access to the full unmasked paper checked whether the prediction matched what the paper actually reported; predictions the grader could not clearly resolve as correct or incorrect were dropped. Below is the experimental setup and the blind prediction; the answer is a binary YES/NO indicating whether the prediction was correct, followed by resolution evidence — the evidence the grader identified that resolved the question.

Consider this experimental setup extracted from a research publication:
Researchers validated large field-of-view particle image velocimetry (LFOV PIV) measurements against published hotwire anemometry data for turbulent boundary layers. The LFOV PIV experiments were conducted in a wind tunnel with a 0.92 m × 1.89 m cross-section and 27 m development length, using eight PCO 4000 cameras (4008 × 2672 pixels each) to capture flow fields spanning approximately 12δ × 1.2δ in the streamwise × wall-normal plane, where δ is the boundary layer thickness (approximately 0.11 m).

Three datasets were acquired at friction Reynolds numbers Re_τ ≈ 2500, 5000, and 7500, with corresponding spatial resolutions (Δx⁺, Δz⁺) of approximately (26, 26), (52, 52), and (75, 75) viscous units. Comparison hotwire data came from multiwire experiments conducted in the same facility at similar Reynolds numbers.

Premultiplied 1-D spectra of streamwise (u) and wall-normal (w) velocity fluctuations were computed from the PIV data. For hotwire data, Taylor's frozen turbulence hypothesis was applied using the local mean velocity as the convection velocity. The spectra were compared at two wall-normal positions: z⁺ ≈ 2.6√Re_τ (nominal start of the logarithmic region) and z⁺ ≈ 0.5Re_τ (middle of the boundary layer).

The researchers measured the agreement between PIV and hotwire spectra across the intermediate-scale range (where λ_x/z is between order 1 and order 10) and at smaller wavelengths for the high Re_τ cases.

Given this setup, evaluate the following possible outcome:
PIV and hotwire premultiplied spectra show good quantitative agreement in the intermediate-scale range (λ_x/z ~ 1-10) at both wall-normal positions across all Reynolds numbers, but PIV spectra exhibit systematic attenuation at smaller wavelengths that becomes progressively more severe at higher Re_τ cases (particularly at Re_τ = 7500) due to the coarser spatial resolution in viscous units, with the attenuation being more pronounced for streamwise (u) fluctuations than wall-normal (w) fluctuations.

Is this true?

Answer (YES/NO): NO